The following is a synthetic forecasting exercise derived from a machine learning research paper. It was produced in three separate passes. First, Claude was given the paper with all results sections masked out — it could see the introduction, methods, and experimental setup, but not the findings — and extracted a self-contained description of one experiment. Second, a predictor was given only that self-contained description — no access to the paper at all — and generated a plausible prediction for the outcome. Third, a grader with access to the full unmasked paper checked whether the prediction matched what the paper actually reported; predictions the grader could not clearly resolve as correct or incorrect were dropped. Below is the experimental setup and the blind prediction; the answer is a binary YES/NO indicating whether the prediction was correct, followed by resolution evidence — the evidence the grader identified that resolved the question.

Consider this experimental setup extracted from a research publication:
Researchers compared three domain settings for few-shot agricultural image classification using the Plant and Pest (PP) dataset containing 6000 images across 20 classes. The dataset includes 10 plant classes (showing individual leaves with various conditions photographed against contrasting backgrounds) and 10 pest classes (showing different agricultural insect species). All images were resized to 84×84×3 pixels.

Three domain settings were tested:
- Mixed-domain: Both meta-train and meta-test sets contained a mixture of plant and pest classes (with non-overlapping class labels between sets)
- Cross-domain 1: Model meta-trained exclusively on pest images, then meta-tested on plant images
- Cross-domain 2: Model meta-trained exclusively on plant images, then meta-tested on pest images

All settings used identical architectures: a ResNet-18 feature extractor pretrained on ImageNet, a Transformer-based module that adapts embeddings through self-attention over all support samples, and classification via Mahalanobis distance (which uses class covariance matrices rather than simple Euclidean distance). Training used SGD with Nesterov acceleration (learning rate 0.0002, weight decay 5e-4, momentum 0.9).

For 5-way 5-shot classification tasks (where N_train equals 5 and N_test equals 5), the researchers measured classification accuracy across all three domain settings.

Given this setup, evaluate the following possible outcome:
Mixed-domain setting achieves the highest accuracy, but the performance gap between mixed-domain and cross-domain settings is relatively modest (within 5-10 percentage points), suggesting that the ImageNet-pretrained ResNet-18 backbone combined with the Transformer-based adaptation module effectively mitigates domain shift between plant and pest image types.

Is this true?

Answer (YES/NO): NO